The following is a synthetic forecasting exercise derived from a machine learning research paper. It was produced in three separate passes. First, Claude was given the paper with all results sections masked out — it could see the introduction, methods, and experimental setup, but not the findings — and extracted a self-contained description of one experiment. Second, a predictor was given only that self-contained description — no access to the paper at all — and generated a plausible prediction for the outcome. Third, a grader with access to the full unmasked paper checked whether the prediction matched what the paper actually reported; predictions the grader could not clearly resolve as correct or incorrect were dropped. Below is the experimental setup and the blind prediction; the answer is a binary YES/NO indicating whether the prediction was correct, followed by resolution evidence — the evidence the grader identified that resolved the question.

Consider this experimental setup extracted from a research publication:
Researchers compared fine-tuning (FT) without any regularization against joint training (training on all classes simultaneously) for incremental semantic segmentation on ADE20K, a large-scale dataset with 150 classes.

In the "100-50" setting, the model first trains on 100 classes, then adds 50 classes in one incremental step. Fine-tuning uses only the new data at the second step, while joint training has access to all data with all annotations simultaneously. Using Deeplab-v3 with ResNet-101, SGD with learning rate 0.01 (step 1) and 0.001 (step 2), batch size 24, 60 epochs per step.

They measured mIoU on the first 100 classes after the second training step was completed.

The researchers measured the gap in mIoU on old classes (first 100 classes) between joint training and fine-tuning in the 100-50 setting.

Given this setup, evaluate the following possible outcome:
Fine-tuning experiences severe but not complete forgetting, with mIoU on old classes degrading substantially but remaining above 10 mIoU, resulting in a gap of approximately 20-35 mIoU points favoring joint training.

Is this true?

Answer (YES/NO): NO